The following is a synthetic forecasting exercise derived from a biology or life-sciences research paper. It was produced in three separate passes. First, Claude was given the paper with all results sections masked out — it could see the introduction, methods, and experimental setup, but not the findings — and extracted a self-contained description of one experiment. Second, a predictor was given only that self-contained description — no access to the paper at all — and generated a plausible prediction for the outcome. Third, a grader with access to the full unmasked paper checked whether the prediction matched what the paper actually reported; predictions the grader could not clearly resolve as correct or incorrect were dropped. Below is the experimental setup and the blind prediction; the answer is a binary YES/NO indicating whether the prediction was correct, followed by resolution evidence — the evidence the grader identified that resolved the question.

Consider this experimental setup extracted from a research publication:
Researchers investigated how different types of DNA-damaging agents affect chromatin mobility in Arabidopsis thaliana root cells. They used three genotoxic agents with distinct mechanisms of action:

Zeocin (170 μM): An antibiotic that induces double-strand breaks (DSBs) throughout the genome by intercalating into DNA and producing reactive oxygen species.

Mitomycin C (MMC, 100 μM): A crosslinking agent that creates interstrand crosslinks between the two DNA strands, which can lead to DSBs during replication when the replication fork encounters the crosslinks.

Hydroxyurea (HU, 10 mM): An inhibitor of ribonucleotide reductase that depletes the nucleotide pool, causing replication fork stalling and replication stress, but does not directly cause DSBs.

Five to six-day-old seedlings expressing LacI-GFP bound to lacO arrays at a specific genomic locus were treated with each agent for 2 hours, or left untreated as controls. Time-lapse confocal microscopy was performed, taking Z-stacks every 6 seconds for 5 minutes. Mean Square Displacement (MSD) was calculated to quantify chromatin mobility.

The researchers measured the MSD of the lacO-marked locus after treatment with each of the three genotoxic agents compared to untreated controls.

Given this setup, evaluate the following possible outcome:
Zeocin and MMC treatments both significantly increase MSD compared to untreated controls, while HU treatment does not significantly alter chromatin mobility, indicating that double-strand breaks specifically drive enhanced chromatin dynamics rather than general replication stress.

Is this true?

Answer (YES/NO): NO